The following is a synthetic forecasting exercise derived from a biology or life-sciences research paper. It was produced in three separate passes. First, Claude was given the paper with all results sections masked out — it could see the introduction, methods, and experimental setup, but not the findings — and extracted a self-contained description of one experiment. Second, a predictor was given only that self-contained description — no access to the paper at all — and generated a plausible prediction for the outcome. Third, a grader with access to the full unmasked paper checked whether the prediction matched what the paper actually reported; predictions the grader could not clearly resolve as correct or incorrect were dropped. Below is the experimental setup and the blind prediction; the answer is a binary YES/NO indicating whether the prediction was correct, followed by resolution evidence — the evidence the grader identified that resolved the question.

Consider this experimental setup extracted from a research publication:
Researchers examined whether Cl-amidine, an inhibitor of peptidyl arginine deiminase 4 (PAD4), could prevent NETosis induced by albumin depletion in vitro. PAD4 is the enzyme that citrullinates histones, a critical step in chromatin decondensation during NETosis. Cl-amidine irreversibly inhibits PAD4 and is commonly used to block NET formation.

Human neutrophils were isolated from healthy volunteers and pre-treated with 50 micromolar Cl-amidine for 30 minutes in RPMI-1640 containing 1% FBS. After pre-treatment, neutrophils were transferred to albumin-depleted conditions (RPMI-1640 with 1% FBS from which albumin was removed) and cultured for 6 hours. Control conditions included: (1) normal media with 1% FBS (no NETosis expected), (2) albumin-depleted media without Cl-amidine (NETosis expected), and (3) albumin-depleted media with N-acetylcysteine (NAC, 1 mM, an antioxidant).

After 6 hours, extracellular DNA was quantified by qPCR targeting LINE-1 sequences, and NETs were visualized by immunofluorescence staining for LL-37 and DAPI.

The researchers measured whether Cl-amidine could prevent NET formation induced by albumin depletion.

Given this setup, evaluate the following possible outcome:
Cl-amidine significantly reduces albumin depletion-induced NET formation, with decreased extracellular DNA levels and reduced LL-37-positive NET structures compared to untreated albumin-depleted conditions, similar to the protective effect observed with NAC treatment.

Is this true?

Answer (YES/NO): YES